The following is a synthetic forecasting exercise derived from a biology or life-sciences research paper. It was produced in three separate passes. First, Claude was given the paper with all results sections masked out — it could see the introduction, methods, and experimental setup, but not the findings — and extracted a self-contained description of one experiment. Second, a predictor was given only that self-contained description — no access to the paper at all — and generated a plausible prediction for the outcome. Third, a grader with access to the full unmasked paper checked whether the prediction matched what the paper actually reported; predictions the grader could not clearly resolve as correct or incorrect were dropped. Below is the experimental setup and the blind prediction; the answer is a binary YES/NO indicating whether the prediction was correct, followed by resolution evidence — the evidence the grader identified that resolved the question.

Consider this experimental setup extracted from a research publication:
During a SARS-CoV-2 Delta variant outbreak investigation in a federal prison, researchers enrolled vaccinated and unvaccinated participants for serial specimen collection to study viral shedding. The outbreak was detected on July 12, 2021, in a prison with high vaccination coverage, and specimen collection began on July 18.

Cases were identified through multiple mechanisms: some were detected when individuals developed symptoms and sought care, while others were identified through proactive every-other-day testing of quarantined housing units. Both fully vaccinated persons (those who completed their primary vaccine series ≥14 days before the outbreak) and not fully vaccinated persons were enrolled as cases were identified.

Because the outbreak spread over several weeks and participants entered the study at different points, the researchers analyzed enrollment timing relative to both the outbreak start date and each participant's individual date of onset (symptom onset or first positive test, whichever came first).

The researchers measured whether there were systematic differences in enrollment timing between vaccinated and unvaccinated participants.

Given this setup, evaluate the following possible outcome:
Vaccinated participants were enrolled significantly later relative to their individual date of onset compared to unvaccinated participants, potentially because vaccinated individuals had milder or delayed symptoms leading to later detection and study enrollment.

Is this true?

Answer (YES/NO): NO